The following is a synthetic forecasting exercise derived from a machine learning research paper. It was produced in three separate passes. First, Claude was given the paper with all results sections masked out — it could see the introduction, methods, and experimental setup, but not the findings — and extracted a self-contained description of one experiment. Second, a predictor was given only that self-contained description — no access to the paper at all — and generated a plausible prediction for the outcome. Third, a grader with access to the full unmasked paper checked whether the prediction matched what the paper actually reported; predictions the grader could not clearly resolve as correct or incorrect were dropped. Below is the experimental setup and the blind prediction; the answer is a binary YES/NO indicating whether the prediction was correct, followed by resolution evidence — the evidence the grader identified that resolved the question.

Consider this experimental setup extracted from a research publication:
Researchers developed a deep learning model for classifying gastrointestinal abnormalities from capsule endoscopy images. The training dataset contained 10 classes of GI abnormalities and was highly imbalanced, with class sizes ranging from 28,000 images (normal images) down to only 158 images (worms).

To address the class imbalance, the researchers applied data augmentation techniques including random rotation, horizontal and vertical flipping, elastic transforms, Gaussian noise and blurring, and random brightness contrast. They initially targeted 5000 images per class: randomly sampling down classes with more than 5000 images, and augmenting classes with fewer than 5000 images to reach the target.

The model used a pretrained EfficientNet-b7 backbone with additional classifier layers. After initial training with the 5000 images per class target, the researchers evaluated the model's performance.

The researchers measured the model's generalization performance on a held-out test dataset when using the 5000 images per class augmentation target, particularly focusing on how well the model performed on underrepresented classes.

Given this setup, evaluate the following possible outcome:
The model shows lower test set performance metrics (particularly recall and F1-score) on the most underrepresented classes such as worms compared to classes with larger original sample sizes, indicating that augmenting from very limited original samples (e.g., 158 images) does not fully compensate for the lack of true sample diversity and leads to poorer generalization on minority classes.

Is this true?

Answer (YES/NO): YES